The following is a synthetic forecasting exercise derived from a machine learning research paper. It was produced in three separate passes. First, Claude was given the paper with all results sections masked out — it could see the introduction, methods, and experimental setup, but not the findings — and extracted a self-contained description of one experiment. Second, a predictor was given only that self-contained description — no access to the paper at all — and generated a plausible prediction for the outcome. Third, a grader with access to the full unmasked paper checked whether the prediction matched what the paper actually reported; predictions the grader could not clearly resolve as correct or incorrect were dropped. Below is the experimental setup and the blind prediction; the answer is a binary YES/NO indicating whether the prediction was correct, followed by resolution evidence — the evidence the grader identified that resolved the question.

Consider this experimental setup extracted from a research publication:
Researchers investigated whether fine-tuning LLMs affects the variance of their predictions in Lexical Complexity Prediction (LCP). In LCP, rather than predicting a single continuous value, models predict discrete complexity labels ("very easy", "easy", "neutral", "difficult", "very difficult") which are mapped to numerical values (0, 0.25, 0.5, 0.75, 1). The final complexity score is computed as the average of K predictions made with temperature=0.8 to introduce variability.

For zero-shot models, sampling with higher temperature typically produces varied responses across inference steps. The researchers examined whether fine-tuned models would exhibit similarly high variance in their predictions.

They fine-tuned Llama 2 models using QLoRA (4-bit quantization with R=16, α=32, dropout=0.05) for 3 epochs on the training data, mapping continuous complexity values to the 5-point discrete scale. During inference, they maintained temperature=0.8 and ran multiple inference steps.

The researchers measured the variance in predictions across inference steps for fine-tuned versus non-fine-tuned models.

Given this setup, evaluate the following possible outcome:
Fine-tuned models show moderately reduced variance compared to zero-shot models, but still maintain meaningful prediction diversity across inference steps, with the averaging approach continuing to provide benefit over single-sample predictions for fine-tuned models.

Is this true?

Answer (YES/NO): YES